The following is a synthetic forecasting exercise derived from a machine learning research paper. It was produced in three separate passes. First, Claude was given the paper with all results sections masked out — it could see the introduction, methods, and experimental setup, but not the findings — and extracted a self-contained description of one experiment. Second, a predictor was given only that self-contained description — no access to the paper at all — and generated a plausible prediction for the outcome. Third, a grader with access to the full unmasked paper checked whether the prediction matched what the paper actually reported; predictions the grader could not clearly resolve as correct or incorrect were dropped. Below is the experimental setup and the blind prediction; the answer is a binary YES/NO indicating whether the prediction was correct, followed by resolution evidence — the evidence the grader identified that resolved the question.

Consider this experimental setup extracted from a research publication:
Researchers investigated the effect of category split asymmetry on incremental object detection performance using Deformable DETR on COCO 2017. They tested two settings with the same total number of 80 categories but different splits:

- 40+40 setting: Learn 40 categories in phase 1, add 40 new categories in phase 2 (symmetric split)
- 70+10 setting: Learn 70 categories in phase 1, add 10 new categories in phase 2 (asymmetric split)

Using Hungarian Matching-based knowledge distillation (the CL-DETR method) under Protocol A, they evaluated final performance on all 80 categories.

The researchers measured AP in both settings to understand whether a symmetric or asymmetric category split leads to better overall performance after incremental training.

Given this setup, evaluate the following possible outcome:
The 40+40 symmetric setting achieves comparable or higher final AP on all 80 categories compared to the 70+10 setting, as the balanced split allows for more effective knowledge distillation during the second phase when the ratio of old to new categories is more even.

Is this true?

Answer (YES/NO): YES